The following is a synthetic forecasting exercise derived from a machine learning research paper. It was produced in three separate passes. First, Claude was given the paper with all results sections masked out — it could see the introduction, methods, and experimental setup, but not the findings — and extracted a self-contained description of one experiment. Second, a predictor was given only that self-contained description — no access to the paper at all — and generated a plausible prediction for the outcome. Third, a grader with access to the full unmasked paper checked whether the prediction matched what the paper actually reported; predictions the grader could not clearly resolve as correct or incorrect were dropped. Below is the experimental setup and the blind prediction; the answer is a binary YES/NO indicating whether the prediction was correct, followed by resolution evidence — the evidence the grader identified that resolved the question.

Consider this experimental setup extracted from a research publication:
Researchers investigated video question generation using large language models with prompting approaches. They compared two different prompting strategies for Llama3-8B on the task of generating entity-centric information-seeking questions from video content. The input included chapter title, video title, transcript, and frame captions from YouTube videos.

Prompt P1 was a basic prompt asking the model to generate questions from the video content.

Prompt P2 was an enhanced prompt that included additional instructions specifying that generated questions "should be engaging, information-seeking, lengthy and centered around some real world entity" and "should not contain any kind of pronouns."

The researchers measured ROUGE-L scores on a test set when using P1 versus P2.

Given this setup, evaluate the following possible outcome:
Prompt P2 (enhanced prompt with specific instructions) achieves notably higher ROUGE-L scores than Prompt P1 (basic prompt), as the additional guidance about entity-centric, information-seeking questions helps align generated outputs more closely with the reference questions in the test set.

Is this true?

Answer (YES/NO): YES